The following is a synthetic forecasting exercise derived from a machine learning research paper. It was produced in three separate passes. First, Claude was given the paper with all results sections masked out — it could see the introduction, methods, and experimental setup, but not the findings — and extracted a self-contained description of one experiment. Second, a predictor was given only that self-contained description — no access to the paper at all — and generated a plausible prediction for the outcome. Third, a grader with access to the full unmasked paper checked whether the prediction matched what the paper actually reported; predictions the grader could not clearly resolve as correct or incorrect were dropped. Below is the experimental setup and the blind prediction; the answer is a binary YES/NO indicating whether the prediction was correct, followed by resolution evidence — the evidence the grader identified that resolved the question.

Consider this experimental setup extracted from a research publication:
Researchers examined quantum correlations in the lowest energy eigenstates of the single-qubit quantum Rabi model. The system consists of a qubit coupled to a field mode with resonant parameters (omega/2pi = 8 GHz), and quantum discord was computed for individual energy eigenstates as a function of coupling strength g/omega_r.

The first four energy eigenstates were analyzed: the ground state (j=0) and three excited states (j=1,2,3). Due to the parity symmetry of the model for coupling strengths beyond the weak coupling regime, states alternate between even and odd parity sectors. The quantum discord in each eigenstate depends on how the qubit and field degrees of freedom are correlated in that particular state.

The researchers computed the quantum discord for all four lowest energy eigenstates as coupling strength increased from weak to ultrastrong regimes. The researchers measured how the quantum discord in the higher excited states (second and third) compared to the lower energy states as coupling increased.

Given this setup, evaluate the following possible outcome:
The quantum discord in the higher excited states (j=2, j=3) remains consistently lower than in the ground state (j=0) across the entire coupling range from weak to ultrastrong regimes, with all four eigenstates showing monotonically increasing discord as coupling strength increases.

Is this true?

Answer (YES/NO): NO